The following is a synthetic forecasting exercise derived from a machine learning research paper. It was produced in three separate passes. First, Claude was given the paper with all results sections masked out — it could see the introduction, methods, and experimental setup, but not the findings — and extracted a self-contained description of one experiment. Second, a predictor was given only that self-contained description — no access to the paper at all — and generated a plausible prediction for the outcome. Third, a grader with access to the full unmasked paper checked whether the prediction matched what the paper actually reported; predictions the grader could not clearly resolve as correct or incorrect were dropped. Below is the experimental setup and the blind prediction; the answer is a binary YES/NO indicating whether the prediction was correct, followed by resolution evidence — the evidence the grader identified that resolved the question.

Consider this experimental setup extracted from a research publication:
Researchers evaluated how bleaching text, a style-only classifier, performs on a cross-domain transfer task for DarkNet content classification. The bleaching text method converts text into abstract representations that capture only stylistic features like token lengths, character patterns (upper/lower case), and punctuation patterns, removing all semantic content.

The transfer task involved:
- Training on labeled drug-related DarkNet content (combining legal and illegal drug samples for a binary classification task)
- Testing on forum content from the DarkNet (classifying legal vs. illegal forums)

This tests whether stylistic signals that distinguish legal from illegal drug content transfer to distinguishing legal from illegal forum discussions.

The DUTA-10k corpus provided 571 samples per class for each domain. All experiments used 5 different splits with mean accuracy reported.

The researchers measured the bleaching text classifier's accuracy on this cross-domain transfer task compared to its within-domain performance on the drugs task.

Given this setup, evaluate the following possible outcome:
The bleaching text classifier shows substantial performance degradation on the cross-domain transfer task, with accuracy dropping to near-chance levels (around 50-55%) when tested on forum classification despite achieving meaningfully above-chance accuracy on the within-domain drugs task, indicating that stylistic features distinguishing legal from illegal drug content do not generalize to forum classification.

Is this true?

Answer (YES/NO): YES